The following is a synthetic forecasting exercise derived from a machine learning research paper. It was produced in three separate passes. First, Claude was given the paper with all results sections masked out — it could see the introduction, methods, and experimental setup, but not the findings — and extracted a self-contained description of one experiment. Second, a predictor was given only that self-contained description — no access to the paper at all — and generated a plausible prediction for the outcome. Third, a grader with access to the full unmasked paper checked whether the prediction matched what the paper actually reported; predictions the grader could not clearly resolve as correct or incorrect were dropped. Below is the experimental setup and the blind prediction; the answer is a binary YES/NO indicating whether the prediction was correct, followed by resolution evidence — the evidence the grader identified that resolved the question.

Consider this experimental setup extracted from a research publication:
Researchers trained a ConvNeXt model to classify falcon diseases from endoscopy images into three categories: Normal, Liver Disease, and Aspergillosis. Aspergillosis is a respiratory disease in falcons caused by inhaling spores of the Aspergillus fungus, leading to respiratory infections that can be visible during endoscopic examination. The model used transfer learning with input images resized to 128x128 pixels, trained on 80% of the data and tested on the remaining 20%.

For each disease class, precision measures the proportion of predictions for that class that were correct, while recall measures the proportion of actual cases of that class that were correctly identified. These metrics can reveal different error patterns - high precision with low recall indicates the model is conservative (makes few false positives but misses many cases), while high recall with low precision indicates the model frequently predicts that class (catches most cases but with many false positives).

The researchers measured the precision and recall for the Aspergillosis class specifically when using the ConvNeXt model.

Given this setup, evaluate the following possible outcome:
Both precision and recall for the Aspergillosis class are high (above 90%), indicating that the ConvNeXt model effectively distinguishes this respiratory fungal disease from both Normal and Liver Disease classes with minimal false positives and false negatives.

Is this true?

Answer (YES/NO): NO